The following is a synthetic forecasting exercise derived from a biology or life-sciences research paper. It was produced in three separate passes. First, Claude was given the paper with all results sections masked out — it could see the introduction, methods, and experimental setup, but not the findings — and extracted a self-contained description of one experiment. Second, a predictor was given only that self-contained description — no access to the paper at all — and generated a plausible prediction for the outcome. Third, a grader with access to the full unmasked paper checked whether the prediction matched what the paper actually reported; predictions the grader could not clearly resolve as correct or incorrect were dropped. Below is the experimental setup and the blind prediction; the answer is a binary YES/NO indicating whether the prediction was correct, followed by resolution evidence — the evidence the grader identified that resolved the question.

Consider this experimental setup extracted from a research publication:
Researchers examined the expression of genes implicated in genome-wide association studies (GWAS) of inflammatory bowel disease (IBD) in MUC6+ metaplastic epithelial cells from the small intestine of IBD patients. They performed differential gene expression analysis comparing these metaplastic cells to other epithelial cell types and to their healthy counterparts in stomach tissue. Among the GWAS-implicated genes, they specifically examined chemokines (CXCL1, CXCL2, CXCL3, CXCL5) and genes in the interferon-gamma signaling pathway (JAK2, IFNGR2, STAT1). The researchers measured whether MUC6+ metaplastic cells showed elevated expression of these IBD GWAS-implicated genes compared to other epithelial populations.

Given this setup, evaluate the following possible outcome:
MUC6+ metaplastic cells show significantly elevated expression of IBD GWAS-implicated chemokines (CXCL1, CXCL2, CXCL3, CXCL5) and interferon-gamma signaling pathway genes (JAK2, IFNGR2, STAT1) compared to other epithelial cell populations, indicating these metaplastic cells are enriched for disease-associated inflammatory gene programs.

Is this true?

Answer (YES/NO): YES